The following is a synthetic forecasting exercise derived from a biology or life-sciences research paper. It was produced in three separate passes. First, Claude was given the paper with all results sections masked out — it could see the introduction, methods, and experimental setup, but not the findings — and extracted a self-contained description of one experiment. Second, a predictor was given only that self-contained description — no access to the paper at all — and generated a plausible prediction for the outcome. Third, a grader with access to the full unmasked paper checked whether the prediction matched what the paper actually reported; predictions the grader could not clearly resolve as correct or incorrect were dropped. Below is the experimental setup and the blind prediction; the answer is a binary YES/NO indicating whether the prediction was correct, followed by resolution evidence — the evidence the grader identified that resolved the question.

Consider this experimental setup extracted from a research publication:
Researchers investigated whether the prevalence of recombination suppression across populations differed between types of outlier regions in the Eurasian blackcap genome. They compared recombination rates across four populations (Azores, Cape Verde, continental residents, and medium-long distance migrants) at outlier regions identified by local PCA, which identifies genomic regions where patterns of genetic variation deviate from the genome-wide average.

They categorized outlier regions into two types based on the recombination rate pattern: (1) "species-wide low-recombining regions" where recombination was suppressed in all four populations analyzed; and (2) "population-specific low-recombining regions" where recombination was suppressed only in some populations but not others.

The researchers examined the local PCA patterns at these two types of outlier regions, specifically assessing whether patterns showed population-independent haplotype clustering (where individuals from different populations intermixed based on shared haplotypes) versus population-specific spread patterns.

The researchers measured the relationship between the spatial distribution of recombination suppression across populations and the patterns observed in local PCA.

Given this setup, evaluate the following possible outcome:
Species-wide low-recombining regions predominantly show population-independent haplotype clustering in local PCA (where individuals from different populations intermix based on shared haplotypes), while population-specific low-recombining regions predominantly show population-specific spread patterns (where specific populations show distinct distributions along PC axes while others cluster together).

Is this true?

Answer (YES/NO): YES